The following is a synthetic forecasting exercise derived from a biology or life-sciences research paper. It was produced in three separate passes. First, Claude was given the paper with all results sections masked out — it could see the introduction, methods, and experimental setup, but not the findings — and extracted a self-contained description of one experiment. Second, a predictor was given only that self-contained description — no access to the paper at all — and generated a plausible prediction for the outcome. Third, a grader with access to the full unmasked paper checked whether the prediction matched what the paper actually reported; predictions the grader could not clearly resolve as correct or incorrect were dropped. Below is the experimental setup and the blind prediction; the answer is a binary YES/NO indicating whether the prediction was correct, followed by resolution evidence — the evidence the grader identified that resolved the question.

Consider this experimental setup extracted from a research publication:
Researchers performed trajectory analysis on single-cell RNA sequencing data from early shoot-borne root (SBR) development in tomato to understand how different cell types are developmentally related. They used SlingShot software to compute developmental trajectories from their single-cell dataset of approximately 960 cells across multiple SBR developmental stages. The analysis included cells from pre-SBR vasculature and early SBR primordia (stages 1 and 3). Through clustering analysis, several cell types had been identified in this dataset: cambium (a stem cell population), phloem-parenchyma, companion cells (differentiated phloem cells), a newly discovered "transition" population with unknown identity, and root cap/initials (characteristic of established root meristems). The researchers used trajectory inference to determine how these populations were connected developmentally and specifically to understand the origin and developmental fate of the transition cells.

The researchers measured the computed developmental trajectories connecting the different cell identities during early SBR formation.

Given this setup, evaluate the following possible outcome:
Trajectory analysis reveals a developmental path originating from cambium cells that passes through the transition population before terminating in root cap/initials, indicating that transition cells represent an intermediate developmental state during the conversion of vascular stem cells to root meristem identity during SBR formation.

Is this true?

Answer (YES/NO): YES